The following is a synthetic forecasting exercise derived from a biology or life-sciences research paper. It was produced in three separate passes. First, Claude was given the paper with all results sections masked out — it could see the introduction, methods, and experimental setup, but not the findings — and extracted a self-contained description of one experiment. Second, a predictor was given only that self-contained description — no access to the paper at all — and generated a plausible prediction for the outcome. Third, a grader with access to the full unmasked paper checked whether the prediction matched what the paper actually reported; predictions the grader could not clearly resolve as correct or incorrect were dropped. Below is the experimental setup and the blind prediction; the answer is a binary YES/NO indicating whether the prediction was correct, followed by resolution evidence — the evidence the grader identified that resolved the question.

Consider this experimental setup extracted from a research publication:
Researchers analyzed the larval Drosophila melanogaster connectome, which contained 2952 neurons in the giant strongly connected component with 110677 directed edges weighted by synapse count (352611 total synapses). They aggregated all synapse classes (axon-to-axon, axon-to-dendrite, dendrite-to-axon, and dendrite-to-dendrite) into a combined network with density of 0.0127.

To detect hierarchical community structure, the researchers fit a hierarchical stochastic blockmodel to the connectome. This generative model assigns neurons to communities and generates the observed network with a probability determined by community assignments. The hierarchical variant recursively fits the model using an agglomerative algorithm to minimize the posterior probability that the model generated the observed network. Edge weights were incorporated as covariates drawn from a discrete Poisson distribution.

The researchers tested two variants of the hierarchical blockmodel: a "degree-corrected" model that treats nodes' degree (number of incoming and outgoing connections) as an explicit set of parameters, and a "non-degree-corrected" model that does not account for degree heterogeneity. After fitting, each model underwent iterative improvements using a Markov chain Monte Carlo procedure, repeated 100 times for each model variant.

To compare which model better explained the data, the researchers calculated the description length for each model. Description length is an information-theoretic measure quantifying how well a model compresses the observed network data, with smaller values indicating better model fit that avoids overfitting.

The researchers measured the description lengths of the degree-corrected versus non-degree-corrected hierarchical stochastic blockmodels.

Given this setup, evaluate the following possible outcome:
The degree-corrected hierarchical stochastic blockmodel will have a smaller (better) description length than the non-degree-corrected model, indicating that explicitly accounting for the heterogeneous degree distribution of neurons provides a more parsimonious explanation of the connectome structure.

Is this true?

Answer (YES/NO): YES